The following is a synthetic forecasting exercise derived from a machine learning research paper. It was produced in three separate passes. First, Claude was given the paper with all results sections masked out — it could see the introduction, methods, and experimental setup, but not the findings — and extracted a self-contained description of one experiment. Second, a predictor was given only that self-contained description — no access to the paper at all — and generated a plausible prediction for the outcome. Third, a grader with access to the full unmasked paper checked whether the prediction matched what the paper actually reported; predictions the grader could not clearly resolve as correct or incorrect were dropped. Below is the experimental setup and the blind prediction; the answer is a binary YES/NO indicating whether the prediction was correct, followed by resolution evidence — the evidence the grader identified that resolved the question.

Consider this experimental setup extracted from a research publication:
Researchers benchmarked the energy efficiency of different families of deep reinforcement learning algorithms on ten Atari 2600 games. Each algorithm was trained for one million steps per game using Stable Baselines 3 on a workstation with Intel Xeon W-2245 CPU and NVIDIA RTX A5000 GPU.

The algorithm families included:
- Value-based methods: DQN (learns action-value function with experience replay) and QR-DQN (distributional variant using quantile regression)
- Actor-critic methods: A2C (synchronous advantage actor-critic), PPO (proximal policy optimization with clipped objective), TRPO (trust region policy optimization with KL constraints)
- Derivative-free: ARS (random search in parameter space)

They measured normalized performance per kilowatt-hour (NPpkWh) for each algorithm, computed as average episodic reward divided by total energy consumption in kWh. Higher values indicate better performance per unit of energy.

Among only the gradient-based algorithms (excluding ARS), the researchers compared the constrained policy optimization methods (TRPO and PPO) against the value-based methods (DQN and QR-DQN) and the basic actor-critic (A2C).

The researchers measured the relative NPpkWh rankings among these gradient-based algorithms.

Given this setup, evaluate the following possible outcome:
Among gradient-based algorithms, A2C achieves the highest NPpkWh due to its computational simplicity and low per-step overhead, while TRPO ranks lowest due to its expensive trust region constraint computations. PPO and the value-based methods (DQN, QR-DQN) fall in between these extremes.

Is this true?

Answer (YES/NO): NO